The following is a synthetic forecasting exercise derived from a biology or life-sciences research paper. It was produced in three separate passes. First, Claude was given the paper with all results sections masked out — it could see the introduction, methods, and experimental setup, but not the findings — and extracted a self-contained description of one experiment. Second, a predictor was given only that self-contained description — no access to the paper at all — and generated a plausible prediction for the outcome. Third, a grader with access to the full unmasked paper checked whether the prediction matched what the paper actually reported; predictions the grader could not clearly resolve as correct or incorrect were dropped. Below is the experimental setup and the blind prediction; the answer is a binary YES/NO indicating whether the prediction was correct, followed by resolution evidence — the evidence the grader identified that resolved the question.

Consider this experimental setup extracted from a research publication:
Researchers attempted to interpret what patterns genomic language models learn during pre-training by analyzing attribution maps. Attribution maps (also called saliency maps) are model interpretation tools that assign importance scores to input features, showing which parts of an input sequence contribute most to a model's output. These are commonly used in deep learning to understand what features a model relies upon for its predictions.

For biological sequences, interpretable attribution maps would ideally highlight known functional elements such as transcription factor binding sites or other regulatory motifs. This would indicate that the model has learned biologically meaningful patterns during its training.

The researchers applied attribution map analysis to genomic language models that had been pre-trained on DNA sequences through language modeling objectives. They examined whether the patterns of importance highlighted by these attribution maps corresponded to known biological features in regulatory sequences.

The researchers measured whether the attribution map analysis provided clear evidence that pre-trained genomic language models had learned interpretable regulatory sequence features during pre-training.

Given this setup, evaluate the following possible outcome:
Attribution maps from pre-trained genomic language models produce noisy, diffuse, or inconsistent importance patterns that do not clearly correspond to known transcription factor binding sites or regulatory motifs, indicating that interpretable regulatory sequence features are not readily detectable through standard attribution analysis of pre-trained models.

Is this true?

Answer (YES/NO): YES